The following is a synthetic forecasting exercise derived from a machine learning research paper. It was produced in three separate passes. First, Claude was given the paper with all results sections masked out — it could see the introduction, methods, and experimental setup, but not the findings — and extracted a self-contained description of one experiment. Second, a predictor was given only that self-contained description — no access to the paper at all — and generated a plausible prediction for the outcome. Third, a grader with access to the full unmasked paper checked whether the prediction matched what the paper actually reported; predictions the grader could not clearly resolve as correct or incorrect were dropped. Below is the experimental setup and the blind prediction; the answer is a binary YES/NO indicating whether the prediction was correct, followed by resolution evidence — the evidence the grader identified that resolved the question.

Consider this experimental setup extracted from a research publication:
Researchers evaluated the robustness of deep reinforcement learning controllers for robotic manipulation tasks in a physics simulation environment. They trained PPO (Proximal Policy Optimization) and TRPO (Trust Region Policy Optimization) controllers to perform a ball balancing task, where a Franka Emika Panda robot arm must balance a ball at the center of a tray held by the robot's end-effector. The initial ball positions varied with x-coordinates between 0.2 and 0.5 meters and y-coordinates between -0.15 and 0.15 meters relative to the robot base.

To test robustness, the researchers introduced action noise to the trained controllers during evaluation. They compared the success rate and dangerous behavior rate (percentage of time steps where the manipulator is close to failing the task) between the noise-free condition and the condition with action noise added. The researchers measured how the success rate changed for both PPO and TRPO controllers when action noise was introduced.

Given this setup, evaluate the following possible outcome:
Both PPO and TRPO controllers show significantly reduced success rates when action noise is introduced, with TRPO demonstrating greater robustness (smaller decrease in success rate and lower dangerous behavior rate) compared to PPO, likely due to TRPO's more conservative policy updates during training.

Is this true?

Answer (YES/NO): YES